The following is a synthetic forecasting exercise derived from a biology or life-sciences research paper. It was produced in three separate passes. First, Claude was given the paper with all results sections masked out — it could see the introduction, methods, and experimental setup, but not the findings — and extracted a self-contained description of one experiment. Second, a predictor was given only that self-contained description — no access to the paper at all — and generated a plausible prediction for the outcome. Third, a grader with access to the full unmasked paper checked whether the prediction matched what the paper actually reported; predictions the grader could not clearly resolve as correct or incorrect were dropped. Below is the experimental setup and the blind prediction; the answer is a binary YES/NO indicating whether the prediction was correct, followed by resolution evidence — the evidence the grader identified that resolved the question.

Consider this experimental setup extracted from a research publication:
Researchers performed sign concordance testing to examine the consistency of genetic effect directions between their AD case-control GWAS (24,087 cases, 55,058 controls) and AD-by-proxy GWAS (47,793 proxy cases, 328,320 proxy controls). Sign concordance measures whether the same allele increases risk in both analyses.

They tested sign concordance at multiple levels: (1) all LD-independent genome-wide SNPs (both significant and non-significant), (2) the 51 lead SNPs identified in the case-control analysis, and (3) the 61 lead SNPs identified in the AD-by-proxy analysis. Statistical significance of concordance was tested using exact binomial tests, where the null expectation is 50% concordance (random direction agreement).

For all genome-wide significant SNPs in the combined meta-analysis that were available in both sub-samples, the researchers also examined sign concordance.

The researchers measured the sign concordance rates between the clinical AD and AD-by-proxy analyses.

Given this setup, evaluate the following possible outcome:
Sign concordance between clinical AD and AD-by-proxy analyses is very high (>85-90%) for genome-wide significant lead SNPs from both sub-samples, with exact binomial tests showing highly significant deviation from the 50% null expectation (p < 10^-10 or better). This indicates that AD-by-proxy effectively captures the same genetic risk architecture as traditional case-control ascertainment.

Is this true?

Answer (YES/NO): YES